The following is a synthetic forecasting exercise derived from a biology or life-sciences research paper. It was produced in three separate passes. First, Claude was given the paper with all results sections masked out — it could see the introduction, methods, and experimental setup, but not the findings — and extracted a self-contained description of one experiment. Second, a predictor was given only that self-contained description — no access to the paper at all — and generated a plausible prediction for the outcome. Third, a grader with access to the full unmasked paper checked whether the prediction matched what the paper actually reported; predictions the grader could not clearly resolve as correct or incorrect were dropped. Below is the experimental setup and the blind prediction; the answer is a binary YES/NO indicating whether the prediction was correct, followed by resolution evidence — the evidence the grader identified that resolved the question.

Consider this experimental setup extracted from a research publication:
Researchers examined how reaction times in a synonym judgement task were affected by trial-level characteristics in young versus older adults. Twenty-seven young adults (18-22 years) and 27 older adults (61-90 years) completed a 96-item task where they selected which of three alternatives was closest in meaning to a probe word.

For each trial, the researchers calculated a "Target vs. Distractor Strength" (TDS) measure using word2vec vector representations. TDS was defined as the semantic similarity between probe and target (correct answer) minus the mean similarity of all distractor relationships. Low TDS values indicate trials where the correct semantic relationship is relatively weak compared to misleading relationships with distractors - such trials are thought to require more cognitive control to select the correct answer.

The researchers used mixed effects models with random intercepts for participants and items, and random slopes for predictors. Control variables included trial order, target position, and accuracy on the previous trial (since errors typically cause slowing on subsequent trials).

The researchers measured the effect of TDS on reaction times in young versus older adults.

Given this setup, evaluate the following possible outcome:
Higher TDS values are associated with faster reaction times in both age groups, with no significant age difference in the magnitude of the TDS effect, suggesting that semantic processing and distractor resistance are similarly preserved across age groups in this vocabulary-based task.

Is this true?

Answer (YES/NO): NO